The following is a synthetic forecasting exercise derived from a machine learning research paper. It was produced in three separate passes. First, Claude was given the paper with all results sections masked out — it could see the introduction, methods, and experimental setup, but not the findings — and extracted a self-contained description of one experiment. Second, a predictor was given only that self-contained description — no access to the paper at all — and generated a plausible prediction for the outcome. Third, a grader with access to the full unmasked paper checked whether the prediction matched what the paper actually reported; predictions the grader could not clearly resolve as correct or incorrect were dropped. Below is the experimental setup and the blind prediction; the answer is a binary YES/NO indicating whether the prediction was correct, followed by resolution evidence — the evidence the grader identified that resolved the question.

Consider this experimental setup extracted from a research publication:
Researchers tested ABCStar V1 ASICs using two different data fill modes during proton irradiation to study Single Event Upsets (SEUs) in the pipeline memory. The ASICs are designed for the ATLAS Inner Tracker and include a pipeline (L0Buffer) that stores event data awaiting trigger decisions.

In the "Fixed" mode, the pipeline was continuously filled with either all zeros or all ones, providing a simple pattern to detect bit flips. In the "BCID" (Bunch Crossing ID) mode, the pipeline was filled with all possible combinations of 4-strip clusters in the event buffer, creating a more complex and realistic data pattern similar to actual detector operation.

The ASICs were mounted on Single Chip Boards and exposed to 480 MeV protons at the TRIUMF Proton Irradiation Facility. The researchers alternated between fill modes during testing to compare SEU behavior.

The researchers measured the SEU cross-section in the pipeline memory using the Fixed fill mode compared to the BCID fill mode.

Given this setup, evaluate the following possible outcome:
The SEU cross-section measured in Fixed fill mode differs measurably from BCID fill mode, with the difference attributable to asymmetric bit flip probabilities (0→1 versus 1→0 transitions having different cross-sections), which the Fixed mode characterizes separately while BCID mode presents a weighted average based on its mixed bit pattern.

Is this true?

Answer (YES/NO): NO